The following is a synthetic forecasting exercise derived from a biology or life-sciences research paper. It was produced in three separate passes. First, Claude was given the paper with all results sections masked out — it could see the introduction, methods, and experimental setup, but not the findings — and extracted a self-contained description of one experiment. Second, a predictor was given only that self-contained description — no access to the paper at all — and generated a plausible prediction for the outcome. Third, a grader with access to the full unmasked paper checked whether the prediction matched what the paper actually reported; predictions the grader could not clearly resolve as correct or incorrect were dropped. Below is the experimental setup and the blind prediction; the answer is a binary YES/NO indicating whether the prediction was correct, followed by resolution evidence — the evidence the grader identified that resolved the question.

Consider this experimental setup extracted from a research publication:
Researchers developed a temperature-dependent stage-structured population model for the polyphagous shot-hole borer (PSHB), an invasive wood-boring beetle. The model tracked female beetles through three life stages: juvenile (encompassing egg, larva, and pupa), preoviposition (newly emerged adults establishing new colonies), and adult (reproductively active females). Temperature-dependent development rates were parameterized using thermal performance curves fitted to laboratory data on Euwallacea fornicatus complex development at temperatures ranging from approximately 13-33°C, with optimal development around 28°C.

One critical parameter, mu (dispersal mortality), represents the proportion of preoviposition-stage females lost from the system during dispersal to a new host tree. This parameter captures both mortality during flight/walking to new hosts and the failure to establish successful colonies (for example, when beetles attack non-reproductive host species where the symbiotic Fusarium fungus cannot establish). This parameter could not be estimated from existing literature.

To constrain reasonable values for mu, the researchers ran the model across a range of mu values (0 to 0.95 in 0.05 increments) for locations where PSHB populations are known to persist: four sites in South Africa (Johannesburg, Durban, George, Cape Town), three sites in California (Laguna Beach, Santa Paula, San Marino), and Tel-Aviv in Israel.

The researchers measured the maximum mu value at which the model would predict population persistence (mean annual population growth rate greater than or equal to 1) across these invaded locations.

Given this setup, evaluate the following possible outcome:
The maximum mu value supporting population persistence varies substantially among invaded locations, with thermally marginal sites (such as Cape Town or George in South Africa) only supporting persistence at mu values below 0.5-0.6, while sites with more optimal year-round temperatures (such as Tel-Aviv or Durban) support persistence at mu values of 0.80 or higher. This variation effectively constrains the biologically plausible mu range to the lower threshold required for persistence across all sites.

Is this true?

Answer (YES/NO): NO